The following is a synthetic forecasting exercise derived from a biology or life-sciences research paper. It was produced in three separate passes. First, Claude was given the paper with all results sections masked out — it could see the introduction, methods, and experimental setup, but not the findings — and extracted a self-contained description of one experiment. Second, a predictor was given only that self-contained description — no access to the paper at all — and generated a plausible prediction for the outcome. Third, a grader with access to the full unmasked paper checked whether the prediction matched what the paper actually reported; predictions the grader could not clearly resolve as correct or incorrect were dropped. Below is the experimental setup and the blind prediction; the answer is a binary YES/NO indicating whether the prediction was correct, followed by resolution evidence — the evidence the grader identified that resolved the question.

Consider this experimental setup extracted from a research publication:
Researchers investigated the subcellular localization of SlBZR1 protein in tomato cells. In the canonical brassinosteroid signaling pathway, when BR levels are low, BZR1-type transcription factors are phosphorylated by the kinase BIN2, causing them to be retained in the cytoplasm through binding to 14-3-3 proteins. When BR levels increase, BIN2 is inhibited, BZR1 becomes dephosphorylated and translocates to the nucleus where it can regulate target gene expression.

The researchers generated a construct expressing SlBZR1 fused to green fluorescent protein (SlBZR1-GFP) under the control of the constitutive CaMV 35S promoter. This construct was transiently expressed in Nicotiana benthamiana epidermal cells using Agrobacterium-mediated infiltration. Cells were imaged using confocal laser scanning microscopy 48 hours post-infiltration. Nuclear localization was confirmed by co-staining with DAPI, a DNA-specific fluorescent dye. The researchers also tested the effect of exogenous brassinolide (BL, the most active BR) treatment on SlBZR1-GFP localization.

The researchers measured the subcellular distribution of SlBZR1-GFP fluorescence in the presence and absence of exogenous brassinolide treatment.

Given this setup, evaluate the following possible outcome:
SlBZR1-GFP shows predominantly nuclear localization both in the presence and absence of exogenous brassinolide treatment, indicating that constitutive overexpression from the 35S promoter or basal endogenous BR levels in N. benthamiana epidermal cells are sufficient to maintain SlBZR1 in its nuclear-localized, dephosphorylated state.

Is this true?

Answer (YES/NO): NO